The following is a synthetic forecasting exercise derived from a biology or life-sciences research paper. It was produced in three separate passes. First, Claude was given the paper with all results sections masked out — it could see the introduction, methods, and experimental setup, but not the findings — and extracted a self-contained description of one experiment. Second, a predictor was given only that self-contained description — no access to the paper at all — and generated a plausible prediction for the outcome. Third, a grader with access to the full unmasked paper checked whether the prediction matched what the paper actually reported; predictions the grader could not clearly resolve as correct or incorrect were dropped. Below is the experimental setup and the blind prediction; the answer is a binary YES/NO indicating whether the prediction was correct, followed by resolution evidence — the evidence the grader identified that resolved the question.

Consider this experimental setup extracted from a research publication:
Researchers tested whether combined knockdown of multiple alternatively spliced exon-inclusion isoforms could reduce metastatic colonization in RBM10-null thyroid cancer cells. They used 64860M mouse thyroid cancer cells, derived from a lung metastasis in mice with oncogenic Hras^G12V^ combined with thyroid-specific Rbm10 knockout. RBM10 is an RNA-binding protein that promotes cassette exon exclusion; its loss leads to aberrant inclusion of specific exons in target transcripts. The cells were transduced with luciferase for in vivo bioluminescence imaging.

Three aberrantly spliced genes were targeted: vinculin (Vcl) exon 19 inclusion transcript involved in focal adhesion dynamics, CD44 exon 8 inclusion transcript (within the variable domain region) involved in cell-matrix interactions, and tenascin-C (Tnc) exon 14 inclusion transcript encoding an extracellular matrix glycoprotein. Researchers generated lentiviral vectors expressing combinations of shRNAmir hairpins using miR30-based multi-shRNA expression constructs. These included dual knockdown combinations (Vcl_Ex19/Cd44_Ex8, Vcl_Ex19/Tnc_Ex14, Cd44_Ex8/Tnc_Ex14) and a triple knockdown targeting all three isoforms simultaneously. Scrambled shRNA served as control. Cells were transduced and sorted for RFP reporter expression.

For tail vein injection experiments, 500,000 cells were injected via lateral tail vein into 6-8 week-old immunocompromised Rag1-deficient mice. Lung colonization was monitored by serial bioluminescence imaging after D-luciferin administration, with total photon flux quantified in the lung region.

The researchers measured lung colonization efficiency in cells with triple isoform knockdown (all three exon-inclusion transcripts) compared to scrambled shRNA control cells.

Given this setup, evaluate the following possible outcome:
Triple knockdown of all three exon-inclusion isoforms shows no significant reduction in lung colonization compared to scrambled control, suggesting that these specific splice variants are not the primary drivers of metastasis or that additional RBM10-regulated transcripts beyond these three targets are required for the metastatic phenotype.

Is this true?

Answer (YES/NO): NO